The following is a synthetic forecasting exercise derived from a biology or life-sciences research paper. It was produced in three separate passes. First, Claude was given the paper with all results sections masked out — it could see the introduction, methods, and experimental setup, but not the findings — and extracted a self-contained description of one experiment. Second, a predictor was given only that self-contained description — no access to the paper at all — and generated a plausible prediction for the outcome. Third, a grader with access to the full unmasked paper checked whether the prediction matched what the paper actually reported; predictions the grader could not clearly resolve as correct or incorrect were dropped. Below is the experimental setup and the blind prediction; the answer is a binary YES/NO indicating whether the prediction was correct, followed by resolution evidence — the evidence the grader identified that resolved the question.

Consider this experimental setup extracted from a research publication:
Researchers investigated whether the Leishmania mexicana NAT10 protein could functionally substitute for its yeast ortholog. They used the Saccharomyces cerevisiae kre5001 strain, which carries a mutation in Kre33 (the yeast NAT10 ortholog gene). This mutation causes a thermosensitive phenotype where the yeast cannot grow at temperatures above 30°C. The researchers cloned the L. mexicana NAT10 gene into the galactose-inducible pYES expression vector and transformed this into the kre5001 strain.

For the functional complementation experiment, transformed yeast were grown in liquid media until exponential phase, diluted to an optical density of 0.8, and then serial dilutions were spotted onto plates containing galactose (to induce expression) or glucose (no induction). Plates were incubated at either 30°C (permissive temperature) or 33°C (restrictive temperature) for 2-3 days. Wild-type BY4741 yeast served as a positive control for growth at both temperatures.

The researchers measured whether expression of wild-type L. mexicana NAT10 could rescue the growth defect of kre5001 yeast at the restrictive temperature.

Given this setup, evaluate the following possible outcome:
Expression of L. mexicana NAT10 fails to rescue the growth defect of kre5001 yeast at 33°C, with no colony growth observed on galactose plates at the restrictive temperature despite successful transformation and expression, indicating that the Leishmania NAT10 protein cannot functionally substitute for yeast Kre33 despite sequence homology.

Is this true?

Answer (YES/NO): YES